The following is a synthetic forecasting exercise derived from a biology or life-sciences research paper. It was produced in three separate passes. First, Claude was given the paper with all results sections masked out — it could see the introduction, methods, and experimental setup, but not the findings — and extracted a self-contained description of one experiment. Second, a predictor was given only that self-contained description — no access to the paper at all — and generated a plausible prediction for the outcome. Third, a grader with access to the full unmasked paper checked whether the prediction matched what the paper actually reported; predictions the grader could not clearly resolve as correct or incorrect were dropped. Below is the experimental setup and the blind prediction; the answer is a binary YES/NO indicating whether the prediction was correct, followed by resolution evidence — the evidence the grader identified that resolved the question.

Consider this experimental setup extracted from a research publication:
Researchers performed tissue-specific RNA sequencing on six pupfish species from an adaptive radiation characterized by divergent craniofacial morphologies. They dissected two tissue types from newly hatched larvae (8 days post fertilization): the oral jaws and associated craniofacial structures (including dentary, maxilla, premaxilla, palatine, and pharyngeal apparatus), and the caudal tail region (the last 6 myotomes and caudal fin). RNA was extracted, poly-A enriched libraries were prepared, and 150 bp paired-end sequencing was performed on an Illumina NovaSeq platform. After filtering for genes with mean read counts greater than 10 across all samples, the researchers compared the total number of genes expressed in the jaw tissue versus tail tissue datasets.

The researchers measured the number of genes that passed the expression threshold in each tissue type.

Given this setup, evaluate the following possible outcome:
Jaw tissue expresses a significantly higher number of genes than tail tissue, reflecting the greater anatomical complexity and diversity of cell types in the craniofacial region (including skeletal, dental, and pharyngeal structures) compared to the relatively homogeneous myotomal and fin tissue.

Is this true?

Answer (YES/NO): NO